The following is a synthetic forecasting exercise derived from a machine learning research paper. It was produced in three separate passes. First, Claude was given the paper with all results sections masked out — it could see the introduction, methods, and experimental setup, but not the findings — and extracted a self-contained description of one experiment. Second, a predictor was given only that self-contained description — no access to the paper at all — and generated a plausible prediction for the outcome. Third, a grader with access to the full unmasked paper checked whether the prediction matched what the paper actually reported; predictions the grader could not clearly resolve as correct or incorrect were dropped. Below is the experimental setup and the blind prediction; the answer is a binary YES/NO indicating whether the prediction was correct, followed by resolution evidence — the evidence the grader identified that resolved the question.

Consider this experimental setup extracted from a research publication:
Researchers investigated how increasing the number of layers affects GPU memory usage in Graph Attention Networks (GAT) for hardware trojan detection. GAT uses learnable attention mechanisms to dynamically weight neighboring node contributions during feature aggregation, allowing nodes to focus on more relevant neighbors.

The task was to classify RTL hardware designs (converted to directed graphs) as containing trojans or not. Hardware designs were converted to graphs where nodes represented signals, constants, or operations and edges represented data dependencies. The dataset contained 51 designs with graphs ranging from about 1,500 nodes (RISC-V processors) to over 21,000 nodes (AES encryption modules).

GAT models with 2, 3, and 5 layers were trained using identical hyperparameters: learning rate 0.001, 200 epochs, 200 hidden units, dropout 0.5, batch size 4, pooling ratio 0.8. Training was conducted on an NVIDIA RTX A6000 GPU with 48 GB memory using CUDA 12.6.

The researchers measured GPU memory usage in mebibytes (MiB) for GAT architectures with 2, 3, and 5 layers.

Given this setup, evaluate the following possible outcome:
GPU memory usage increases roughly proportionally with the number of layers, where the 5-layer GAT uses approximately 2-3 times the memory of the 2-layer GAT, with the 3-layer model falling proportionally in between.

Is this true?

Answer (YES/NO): NO